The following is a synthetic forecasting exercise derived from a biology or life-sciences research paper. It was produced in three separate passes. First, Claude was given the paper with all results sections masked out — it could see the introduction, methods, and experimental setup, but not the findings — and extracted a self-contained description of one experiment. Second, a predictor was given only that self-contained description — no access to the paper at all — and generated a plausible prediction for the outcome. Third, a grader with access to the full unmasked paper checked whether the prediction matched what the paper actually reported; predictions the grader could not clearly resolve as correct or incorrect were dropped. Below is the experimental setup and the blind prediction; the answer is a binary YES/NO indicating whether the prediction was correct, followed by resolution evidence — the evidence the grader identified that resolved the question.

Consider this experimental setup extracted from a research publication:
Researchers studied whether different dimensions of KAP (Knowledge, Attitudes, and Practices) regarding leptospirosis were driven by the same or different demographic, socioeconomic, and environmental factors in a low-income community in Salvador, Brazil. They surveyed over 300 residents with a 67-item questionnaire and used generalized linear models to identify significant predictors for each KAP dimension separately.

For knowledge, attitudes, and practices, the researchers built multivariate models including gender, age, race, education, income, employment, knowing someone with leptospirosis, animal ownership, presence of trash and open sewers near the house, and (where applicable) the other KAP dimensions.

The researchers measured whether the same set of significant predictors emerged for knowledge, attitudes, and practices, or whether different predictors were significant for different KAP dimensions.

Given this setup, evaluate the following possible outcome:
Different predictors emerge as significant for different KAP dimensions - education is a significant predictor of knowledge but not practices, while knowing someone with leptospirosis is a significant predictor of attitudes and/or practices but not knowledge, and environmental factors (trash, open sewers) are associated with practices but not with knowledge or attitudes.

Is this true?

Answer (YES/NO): NO